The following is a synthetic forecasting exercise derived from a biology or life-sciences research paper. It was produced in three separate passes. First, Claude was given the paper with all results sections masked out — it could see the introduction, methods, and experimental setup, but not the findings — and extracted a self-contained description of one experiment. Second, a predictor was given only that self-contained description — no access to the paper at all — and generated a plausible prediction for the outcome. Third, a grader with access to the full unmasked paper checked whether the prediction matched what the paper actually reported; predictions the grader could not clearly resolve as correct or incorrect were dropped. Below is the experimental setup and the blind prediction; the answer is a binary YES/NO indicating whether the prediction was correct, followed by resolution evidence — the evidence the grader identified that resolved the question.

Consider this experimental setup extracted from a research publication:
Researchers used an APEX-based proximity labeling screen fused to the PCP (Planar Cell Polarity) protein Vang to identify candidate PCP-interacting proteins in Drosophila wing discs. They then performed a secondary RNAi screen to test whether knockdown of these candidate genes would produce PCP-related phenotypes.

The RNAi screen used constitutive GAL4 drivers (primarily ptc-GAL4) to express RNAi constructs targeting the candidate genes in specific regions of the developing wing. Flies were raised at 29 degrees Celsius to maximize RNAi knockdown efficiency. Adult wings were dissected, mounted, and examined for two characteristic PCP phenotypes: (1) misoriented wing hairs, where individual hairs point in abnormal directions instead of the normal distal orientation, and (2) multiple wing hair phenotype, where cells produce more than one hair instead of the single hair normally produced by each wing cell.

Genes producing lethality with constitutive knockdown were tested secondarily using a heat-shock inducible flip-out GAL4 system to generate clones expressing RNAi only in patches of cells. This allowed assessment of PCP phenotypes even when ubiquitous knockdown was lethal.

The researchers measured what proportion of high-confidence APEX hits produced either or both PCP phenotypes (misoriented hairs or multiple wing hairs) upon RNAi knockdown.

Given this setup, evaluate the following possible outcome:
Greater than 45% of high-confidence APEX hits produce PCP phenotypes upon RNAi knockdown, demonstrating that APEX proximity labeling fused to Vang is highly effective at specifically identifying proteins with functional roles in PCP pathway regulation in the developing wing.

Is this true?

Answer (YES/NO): NO